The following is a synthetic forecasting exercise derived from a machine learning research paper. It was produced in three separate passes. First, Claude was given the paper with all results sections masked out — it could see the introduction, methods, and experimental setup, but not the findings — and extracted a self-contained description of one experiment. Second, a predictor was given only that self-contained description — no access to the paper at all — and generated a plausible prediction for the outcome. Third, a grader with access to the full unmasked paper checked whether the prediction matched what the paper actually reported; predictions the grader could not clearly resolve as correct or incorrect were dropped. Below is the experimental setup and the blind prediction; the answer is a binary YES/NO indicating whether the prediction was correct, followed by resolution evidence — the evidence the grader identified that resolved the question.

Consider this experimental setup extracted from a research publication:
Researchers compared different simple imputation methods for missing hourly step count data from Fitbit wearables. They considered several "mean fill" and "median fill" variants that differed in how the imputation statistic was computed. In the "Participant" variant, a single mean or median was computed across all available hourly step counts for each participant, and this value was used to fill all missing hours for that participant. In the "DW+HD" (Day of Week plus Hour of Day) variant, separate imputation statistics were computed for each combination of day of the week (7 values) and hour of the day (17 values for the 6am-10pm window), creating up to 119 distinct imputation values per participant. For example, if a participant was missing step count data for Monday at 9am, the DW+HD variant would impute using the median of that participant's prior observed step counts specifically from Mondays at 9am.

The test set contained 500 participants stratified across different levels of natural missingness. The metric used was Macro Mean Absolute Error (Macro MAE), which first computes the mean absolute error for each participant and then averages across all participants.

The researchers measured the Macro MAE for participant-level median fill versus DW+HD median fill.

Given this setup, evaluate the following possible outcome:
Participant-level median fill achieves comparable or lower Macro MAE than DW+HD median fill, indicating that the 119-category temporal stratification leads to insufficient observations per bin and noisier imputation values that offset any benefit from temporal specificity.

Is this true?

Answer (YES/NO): NO